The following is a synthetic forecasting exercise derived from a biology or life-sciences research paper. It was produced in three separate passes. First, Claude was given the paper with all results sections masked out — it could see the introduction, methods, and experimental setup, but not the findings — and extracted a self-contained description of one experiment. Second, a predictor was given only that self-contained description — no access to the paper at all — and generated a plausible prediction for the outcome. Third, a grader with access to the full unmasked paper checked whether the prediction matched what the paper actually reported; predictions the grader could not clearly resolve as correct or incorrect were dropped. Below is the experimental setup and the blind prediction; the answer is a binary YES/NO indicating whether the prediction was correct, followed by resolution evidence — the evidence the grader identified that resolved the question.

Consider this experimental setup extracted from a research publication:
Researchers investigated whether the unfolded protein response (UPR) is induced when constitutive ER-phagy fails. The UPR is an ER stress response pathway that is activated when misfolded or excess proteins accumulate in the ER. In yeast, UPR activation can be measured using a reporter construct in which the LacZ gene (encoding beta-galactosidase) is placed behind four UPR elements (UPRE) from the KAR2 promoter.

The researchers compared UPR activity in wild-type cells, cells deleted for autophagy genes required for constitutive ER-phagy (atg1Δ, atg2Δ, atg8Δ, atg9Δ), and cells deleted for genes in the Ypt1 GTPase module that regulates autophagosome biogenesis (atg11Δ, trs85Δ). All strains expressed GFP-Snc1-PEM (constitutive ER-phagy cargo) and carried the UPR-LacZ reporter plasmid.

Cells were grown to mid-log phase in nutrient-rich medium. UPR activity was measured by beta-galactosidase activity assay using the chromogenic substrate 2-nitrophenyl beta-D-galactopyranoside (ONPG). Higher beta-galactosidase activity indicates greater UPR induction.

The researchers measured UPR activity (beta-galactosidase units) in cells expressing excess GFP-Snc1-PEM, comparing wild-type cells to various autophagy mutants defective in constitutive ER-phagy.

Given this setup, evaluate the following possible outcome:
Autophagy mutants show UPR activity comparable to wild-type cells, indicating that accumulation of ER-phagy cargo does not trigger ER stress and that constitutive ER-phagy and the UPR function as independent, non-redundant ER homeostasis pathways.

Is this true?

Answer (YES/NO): NO